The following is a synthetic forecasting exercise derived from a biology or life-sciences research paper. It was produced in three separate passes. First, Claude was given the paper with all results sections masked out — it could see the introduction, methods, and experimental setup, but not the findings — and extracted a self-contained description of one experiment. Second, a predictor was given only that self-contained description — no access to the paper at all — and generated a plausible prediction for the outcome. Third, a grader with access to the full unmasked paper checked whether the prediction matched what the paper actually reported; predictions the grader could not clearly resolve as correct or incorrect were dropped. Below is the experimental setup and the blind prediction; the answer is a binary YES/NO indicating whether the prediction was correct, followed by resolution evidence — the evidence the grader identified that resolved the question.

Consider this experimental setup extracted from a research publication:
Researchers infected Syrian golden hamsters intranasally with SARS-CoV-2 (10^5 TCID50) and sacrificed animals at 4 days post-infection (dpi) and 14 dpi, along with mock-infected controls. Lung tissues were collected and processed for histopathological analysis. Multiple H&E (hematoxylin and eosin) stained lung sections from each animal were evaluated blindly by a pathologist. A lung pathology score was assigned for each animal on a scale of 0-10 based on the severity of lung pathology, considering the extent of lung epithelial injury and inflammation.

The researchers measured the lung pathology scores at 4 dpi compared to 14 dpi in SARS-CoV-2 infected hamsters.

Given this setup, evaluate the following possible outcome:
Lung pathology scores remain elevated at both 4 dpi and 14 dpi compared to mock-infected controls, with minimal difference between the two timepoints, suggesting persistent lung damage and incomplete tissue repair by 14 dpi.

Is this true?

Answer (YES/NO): NO